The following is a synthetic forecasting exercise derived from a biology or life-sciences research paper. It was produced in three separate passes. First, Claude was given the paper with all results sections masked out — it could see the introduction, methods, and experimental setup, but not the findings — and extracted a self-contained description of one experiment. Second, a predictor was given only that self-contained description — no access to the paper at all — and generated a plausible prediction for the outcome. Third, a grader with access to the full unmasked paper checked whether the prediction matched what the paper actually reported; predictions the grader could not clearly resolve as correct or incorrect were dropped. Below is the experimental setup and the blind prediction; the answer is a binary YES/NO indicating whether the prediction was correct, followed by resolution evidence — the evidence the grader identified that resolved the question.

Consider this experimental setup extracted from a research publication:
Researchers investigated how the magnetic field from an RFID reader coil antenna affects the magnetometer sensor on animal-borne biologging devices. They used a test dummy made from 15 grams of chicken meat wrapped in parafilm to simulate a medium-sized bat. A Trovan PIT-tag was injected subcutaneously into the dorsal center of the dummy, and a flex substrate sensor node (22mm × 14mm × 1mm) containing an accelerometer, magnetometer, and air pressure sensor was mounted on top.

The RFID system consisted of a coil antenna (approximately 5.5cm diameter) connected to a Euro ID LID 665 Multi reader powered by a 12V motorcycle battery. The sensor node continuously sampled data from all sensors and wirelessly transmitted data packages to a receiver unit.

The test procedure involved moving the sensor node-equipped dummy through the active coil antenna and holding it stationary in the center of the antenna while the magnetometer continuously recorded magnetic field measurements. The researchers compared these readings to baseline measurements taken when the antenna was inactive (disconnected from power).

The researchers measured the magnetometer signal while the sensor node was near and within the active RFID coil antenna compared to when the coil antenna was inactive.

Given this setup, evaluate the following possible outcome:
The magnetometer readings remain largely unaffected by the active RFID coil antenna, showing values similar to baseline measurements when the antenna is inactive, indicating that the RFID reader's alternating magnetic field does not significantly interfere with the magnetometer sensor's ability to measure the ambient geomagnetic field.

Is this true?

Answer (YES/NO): NO